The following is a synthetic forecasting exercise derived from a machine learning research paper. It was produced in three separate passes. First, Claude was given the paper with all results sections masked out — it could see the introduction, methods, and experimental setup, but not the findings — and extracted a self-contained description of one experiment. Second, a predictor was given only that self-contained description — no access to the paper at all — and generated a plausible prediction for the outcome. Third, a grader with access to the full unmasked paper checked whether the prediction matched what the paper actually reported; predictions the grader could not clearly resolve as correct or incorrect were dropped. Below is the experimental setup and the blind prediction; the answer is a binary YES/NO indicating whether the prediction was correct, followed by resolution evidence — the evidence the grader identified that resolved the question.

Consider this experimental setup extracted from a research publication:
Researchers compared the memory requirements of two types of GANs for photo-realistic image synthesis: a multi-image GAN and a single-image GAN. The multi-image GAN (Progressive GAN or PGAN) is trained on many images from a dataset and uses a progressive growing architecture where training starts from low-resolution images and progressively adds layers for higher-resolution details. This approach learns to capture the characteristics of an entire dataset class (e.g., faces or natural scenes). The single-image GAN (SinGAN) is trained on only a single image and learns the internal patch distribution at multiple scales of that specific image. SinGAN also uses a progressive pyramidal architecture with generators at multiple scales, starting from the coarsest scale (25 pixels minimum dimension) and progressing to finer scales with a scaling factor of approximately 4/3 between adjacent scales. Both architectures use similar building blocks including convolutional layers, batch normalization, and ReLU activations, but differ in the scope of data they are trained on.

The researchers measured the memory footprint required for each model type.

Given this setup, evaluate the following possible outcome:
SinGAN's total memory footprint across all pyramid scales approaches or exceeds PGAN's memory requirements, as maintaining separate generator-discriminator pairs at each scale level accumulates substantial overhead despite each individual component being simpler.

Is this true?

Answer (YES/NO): NO